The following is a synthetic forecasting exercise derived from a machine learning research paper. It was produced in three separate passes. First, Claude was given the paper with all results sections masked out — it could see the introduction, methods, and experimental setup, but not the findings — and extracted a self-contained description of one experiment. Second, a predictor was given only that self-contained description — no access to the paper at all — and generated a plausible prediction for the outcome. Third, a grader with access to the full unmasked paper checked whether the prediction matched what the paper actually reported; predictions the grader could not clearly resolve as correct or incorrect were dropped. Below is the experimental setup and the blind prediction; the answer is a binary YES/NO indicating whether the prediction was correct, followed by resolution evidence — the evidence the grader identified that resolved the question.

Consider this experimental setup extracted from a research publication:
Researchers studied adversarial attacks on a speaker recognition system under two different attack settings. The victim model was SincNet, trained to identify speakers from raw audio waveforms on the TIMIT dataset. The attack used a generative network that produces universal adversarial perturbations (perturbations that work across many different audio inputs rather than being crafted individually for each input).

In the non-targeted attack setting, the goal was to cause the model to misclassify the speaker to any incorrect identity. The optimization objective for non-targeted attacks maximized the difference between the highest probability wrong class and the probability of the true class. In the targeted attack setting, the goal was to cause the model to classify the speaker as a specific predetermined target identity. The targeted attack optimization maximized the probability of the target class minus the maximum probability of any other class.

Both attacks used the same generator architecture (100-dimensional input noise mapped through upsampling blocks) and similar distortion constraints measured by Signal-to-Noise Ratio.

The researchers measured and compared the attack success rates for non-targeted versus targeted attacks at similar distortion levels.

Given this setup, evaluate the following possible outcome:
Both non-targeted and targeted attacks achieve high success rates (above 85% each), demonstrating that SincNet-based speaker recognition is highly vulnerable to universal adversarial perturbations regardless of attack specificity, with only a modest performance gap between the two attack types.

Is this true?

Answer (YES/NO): YES